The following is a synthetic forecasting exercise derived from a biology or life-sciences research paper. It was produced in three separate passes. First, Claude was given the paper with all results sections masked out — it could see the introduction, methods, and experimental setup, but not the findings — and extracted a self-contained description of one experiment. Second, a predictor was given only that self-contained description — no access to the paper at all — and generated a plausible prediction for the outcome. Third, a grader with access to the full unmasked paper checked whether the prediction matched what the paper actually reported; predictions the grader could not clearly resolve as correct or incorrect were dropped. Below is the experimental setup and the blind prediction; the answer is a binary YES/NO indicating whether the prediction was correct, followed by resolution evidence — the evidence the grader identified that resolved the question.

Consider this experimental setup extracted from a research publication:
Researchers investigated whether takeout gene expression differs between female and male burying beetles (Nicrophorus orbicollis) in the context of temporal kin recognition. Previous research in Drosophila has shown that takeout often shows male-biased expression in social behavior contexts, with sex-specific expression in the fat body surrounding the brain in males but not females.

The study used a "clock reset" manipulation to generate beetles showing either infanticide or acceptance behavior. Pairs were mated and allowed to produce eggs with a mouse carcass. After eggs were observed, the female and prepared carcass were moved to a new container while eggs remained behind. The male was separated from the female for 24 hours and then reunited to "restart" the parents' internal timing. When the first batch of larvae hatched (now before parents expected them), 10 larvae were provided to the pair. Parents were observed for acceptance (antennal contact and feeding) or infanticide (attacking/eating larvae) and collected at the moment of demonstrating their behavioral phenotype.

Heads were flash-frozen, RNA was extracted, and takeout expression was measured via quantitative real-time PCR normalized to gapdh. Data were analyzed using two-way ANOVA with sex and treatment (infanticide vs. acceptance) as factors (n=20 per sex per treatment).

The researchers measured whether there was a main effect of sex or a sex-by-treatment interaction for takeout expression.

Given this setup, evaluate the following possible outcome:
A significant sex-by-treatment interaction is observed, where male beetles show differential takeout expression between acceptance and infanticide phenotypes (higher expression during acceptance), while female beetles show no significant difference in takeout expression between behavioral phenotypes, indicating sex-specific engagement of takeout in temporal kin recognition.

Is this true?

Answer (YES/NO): NO